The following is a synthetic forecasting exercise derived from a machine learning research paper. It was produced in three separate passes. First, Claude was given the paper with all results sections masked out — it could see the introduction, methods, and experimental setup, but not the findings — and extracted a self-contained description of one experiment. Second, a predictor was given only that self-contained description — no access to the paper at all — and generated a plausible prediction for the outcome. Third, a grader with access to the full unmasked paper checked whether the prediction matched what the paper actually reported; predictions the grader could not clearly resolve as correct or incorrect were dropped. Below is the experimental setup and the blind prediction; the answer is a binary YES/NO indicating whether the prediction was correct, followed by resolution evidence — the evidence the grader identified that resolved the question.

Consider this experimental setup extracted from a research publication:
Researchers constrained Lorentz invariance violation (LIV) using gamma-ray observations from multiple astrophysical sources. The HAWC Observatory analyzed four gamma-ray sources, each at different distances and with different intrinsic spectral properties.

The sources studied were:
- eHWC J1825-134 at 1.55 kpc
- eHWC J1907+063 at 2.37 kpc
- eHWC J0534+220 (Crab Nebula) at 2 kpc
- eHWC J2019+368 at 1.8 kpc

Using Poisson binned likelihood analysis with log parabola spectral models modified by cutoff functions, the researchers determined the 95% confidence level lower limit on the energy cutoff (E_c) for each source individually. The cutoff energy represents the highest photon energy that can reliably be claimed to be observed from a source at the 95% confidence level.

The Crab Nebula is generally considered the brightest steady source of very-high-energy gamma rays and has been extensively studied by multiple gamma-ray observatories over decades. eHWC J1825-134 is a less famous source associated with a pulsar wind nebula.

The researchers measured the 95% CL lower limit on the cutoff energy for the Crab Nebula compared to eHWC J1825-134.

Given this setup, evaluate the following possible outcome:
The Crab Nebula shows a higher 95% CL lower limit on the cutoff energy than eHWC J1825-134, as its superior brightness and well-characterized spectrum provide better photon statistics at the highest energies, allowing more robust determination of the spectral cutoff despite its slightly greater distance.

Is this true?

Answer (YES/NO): NO